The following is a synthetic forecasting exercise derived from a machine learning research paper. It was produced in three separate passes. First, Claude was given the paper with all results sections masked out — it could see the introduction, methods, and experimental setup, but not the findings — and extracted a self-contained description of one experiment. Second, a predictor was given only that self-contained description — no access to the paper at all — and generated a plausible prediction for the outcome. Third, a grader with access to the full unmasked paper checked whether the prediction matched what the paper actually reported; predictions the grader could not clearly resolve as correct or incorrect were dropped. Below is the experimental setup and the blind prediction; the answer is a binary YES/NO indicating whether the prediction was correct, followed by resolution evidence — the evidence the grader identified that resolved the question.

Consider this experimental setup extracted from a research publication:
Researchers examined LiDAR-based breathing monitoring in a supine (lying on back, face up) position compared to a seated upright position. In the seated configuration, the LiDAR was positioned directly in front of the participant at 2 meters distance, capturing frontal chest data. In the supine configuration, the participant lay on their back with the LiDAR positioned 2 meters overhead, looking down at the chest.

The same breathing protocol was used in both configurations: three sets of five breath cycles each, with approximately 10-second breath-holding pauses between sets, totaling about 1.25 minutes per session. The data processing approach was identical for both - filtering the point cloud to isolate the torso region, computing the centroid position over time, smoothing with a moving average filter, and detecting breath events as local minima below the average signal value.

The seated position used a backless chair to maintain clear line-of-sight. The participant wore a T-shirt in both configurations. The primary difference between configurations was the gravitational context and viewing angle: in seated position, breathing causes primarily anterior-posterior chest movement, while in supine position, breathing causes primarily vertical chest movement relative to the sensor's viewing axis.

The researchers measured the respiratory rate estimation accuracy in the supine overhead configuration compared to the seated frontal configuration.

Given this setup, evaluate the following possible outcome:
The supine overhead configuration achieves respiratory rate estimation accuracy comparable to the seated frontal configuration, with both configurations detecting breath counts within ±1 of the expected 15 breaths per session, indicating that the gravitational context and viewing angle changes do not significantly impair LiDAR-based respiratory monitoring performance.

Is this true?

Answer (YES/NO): YES